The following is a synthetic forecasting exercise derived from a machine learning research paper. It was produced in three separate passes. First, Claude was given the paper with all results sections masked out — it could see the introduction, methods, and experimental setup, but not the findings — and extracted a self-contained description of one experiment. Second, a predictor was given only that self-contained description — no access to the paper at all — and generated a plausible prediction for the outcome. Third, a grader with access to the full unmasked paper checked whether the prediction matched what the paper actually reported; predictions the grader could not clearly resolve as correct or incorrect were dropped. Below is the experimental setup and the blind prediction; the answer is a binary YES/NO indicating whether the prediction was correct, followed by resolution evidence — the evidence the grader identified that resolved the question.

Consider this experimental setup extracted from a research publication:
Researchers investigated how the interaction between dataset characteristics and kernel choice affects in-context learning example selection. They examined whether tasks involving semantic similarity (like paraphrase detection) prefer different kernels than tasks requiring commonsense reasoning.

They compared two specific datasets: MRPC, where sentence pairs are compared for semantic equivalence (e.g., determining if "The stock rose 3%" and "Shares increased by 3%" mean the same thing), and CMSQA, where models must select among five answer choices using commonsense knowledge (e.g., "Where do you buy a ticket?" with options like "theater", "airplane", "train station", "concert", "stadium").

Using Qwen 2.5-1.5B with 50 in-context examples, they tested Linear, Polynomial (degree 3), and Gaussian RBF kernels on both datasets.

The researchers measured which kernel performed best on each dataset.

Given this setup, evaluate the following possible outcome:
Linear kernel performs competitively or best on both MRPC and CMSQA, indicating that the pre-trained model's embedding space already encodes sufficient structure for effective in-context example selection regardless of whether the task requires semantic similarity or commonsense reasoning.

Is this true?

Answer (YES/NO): NO